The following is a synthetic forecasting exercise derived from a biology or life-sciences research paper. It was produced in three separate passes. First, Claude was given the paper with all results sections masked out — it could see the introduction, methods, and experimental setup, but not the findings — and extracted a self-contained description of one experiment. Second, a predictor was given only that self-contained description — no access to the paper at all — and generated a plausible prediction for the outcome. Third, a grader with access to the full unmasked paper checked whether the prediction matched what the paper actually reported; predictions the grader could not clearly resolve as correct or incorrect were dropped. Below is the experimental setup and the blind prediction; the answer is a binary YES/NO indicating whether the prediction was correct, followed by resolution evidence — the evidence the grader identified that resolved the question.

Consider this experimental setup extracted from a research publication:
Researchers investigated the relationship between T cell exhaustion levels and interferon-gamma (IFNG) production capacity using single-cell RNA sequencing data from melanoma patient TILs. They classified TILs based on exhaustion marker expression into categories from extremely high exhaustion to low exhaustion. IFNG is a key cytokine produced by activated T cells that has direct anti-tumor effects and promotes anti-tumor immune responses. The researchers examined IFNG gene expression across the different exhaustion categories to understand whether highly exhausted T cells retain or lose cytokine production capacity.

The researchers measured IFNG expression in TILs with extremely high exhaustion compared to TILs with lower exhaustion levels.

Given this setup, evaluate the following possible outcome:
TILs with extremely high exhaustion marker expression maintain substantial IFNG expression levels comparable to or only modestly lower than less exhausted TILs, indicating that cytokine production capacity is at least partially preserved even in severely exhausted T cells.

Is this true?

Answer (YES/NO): NO